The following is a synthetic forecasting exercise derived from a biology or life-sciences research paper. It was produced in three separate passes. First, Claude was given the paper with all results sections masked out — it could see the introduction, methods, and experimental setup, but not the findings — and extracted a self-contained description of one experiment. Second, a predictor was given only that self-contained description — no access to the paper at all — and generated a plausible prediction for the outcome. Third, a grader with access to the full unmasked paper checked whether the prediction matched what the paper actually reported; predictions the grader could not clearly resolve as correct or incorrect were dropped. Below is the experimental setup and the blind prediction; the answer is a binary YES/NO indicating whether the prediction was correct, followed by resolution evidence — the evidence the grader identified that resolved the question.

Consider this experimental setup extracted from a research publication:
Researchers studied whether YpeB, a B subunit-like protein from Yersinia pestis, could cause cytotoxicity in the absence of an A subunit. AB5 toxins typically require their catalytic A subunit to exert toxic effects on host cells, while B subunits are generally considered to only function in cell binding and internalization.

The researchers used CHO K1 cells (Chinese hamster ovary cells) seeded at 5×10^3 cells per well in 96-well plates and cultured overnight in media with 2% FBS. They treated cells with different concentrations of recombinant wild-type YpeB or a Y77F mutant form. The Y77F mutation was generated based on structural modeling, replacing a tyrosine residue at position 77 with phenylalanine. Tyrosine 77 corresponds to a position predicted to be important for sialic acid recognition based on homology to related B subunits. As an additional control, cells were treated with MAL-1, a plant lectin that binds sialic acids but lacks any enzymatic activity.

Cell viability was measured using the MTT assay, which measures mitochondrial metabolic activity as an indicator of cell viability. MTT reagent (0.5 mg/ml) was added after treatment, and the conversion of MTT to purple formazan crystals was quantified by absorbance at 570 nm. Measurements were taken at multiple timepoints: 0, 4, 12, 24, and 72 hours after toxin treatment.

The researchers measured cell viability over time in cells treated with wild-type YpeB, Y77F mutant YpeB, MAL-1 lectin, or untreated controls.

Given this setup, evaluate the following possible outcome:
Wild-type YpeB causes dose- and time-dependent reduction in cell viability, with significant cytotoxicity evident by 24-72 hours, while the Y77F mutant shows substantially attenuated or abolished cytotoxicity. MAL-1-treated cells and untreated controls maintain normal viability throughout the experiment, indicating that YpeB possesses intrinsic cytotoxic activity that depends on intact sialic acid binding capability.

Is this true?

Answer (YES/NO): NO